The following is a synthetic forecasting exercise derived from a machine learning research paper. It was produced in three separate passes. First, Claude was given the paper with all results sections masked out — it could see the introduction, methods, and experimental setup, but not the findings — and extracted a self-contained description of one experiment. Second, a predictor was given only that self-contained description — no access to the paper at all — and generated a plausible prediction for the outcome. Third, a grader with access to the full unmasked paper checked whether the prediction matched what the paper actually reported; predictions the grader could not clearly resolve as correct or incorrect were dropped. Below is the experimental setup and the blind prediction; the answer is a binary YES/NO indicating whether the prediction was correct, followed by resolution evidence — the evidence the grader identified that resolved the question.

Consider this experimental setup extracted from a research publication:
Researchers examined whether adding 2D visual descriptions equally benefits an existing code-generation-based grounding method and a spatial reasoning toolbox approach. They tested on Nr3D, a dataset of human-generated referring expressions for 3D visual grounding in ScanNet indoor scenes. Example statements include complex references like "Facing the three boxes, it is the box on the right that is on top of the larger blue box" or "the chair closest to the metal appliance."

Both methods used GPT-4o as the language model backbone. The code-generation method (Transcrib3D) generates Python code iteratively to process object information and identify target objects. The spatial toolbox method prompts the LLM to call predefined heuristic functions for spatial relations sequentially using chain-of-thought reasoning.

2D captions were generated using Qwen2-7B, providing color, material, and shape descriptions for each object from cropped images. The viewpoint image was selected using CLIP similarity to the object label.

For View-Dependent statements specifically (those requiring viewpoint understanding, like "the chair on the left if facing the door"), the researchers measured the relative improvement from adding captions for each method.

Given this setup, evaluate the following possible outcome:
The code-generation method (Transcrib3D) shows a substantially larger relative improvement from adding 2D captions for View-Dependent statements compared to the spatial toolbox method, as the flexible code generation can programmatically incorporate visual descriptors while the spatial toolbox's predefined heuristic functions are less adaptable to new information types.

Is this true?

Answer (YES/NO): NO